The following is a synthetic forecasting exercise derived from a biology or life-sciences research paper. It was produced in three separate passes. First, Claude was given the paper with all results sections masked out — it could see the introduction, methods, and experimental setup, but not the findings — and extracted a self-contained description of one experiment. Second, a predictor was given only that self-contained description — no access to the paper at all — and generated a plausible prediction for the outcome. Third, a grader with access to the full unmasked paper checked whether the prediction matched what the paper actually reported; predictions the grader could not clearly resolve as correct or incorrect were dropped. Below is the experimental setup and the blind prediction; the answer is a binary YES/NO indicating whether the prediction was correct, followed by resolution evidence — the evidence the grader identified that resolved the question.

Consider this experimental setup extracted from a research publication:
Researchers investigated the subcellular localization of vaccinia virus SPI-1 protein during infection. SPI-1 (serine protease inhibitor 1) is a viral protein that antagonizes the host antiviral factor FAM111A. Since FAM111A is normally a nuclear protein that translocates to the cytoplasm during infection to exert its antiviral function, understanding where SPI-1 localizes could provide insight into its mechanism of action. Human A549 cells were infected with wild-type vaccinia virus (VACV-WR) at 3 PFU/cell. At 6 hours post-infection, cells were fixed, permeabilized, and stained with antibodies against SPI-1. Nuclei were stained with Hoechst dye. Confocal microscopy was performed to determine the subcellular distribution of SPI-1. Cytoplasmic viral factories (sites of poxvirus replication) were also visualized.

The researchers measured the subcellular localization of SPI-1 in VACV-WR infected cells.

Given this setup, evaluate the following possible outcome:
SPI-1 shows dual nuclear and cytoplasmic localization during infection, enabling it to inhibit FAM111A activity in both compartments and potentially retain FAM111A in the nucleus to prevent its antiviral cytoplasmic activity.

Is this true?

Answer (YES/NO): NO